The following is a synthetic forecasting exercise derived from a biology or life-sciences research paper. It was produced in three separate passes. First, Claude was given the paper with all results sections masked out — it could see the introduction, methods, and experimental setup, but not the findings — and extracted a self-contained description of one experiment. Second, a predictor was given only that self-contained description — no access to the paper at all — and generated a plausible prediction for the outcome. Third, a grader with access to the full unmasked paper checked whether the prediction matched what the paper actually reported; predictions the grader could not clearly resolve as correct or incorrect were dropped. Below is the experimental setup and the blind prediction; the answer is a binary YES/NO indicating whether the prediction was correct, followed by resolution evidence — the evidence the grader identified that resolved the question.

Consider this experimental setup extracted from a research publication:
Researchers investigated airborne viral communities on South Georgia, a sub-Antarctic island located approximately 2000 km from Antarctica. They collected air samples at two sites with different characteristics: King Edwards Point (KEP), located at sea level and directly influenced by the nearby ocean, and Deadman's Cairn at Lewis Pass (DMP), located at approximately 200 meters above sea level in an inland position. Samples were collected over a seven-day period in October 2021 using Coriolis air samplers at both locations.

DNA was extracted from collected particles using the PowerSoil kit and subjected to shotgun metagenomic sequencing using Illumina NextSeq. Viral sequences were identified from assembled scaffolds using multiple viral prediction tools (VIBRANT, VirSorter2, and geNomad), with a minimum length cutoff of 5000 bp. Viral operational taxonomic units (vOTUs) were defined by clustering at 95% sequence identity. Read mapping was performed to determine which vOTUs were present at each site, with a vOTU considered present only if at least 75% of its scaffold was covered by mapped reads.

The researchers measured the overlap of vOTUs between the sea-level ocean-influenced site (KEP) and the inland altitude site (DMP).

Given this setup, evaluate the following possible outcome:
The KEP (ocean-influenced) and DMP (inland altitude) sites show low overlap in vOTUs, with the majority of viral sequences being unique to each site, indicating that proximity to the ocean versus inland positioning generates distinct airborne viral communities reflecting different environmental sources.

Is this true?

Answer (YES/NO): YES